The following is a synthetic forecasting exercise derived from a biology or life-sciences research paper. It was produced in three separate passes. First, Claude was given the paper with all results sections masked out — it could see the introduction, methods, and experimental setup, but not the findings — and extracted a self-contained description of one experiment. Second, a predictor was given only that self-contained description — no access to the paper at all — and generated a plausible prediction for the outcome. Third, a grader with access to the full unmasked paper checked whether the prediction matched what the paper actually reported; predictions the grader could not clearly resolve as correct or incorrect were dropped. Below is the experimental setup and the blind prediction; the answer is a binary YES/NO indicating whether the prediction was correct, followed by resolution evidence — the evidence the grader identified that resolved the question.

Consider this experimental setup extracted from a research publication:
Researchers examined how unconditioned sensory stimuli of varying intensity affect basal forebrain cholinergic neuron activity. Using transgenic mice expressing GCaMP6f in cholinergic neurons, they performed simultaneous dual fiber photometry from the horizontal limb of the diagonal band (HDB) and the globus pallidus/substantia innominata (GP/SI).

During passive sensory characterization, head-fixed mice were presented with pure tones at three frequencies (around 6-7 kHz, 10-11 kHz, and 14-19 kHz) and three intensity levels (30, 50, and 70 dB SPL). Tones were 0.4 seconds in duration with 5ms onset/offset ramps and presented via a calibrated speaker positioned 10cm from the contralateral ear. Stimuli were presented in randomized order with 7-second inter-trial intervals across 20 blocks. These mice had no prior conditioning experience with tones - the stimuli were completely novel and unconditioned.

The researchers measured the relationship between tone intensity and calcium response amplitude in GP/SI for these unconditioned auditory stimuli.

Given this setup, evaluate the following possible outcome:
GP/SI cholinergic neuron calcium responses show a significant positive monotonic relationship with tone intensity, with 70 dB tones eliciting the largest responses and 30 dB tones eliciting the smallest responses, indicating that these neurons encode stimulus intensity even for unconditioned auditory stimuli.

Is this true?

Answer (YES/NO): YES